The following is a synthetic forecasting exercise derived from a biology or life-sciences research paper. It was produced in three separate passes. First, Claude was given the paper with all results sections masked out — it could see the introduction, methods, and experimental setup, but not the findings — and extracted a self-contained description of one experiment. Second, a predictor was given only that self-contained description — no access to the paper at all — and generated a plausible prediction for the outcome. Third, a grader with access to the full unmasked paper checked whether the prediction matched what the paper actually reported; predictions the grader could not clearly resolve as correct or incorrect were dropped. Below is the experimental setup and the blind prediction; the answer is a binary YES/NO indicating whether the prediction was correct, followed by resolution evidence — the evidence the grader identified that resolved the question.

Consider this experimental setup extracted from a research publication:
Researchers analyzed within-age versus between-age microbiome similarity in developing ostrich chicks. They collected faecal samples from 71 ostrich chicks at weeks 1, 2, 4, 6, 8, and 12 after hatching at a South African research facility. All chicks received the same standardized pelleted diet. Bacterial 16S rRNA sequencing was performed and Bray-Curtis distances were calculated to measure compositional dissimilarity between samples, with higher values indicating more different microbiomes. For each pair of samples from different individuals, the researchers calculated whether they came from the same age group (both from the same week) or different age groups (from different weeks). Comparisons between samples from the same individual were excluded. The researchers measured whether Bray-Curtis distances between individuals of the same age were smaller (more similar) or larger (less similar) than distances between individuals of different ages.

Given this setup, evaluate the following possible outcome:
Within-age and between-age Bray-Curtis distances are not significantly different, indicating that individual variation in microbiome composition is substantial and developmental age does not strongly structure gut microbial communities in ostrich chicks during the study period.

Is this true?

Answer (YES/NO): NO